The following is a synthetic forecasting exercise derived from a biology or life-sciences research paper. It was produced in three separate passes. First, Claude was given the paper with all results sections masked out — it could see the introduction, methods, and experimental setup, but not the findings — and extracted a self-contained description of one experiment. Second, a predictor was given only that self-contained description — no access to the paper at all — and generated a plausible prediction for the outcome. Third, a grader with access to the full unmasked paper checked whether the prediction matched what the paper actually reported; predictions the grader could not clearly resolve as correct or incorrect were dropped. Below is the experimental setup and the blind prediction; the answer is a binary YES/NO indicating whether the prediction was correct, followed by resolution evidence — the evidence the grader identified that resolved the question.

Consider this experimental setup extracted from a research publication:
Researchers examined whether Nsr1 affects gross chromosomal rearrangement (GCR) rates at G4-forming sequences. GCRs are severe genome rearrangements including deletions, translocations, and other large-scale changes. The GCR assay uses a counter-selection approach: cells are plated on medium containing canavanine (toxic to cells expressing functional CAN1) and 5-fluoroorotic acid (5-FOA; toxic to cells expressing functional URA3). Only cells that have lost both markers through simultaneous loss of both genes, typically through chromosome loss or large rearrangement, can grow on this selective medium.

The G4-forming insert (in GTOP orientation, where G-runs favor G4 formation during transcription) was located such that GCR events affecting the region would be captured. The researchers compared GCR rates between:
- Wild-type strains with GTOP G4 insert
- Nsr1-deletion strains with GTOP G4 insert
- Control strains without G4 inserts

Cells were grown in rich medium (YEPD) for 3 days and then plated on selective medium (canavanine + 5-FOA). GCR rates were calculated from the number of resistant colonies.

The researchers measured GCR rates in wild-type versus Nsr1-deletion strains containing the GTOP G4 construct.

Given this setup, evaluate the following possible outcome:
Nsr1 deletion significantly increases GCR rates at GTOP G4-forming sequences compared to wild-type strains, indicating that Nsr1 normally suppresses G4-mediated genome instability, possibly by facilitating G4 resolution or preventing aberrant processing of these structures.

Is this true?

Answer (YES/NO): NO